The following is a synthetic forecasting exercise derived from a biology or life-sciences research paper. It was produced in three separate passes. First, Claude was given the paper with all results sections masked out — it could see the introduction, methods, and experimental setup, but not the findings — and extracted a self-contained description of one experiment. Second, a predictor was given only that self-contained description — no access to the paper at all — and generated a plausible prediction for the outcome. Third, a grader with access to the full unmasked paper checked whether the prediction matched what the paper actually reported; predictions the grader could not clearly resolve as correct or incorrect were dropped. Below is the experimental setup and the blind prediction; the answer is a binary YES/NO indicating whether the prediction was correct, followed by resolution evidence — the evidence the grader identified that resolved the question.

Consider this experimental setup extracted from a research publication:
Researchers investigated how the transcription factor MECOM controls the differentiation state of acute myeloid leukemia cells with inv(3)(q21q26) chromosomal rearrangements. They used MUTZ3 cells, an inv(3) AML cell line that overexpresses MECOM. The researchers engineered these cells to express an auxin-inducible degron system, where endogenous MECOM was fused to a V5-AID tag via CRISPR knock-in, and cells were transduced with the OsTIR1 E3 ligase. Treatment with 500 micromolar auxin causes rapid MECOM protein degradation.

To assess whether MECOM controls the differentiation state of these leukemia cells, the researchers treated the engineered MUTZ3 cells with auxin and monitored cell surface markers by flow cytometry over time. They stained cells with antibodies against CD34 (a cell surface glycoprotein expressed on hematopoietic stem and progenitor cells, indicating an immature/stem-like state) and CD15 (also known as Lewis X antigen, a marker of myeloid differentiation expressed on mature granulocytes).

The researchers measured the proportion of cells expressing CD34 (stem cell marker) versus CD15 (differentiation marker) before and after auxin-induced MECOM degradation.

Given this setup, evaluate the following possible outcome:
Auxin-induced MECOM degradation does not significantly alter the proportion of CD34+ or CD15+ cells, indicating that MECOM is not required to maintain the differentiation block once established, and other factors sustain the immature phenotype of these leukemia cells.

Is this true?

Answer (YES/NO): NO